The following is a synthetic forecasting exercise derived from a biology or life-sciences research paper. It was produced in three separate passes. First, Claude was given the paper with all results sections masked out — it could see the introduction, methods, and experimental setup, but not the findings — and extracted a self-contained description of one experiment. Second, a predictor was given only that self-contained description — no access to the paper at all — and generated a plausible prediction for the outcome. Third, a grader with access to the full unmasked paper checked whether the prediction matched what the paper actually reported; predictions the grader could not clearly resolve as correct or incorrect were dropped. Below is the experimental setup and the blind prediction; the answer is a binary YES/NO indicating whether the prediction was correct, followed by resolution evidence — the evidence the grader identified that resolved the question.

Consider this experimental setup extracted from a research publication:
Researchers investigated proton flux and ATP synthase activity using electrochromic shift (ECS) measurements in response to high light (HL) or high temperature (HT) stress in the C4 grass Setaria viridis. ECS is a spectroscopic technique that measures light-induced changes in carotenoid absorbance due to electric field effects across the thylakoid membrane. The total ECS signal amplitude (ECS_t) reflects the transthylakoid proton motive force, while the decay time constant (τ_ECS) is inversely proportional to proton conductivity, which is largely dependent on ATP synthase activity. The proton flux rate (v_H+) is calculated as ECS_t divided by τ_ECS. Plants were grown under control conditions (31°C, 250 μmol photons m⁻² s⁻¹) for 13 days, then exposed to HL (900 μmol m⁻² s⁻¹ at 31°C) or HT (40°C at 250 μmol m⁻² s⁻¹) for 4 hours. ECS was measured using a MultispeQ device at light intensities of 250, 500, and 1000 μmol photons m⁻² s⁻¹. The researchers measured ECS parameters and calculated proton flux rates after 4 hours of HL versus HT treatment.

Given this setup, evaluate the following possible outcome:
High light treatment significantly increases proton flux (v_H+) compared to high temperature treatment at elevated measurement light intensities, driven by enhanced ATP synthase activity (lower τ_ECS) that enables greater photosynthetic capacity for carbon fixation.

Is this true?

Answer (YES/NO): NO